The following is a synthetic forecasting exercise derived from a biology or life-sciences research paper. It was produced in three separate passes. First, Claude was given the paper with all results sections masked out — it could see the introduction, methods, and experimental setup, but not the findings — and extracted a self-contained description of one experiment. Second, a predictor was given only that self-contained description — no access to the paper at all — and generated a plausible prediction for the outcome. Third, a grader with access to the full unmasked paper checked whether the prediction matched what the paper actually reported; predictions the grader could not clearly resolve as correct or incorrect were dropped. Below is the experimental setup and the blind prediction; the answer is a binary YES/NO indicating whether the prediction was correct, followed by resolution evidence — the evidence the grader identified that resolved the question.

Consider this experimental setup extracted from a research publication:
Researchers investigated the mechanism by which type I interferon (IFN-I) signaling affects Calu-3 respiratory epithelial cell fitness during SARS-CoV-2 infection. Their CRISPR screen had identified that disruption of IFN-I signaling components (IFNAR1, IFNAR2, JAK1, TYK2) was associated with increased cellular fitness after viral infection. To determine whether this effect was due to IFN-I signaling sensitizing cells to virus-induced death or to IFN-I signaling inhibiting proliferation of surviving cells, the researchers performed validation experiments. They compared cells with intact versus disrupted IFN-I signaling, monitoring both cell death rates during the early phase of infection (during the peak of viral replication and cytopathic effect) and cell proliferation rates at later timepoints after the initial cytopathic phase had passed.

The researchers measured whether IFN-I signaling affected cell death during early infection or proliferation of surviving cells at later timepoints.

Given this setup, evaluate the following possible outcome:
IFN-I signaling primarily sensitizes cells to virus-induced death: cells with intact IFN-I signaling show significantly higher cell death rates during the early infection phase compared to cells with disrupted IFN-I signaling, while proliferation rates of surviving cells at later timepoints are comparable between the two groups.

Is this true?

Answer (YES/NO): NO